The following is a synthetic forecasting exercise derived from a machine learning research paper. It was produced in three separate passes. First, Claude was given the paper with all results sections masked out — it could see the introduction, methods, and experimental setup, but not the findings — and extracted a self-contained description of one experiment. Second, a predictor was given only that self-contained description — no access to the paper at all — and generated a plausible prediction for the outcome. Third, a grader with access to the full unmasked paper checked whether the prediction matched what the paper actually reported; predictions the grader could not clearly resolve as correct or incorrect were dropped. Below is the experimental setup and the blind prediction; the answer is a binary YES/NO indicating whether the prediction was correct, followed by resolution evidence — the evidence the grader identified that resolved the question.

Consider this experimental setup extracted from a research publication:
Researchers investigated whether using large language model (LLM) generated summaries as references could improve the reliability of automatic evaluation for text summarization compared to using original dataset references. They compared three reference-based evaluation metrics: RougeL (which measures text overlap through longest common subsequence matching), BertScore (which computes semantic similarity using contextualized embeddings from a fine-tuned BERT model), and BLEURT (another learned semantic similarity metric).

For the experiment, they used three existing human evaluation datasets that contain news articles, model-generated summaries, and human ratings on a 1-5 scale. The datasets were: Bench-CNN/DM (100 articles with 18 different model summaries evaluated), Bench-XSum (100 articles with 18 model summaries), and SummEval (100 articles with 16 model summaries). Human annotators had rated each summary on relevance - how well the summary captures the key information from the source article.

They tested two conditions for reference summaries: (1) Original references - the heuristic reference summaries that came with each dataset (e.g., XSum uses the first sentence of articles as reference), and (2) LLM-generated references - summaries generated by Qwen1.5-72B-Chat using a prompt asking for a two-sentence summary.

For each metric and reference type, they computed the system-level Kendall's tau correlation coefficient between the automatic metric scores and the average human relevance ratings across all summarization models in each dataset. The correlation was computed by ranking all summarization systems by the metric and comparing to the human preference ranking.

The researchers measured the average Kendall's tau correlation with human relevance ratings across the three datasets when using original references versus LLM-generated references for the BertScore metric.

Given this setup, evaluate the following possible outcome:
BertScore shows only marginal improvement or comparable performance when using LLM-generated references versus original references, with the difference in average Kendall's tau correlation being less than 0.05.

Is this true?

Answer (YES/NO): NO